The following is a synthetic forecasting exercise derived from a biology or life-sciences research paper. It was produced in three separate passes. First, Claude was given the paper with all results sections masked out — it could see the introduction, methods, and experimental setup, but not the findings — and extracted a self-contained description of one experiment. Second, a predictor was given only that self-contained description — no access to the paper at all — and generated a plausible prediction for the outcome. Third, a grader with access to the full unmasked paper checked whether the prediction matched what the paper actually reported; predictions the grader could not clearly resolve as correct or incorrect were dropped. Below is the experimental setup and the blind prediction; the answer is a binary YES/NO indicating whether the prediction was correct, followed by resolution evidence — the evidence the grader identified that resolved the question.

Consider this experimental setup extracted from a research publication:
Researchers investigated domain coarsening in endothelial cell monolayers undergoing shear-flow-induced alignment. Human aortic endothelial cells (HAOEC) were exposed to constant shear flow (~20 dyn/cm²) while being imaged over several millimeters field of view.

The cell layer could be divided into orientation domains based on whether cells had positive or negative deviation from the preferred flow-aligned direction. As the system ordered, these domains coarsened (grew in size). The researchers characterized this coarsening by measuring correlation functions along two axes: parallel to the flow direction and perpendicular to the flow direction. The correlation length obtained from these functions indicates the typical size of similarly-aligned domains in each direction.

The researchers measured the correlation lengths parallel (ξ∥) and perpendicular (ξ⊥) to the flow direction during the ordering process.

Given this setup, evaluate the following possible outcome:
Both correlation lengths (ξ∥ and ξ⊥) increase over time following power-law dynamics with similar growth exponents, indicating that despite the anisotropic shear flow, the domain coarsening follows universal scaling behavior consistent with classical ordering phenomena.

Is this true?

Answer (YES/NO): NO